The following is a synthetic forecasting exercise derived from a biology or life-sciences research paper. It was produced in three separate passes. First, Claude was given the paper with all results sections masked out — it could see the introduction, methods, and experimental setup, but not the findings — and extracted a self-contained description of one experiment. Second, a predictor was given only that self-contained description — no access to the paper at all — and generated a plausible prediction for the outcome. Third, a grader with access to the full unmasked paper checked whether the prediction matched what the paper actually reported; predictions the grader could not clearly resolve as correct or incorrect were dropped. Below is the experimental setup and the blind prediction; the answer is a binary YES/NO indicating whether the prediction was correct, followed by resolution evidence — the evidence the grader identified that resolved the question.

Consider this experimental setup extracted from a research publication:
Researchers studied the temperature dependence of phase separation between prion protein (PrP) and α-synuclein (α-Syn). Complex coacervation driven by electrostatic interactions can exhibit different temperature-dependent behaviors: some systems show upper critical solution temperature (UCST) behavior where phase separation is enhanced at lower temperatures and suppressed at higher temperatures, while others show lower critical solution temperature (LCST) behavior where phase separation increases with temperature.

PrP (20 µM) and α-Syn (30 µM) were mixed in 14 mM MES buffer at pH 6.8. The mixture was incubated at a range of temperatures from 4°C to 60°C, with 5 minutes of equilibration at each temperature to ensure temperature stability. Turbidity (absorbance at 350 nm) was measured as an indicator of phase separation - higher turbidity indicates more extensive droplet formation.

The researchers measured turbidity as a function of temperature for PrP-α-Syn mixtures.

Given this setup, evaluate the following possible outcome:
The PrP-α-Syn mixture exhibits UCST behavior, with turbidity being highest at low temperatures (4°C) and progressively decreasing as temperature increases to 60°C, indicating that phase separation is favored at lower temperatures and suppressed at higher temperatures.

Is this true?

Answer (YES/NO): NO